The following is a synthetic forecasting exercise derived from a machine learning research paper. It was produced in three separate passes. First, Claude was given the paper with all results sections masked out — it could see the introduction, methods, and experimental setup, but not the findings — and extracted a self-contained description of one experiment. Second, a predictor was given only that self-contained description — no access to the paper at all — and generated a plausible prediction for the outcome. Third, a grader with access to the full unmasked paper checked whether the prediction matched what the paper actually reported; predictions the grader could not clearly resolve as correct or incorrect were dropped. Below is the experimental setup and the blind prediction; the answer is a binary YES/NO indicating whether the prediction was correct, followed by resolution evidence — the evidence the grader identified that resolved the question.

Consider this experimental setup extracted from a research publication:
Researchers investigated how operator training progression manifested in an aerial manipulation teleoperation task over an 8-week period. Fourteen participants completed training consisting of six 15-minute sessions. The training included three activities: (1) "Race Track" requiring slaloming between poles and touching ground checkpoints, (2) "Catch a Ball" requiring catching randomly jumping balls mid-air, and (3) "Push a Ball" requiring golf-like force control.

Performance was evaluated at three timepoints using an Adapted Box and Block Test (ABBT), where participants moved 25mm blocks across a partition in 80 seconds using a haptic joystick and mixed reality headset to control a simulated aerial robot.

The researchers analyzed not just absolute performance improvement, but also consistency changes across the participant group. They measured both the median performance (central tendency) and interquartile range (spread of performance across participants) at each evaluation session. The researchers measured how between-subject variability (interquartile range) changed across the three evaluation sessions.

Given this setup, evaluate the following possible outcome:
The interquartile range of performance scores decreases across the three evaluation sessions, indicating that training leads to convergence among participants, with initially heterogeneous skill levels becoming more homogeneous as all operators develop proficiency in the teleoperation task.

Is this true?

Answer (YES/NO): NO